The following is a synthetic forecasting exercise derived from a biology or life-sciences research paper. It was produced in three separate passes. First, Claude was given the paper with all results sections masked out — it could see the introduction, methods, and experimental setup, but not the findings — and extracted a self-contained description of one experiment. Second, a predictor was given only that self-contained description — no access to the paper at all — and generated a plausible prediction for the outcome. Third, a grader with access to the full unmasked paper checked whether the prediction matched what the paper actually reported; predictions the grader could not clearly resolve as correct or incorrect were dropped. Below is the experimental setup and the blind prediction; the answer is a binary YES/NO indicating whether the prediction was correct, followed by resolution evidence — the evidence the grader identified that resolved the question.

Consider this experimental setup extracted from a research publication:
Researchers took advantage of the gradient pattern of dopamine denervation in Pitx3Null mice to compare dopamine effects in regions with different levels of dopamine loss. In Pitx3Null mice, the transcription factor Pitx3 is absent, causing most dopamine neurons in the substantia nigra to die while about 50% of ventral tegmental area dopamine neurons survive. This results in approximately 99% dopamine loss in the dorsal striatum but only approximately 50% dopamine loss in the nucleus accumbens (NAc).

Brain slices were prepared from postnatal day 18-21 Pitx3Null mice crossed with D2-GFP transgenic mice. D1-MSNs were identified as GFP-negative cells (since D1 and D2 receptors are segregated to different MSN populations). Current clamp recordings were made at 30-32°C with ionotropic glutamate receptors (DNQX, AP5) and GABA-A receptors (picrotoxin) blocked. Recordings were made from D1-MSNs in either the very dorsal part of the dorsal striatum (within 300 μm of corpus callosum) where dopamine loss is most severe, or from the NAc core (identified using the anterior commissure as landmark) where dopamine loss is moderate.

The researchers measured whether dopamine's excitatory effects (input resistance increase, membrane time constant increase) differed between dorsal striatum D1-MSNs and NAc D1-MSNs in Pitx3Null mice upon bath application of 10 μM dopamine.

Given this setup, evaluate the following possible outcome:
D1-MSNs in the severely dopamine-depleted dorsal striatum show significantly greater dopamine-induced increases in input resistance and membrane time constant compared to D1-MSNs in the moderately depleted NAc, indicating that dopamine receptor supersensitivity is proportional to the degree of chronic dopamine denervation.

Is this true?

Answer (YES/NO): YES